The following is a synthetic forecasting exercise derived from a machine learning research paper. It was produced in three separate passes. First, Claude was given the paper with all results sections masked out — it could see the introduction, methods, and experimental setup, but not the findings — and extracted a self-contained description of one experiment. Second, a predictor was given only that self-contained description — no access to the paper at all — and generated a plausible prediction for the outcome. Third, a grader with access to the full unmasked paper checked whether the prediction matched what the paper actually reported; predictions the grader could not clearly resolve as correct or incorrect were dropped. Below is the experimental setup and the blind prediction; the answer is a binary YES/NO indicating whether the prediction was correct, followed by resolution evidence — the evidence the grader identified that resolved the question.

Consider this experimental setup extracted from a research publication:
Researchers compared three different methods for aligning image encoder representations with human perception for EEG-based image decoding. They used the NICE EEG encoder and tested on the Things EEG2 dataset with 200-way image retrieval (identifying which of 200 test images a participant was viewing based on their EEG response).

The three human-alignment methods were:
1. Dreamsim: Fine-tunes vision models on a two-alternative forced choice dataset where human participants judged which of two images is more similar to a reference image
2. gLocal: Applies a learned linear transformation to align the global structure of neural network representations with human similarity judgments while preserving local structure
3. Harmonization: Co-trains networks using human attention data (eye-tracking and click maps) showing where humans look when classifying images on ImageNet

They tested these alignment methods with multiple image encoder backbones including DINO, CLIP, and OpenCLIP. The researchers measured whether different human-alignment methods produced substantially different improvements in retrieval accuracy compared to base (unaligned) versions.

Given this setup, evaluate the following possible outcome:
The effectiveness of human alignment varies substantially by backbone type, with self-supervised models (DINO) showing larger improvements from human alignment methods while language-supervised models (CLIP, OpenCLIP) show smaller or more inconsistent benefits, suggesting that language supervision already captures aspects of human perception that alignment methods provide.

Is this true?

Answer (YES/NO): NO